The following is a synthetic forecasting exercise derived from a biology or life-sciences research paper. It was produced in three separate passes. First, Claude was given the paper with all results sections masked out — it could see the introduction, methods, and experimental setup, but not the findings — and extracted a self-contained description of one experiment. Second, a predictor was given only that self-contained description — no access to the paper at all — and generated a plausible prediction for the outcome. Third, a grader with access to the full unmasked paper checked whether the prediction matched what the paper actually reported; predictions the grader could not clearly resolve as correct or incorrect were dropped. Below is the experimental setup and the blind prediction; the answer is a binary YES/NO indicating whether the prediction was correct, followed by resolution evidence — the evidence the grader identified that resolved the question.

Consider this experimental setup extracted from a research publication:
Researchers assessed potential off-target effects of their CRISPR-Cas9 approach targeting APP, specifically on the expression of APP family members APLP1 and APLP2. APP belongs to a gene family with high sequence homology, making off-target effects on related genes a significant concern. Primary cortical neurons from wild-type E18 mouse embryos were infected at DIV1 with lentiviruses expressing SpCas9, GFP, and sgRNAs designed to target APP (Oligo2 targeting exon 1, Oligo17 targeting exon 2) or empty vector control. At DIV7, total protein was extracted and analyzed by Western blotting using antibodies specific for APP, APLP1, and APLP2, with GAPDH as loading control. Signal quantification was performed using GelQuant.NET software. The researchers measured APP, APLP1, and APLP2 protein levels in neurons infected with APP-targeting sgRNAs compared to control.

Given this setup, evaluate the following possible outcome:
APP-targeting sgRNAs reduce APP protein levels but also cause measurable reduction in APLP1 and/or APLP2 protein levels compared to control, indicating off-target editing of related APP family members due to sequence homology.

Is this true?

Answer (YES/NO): NO